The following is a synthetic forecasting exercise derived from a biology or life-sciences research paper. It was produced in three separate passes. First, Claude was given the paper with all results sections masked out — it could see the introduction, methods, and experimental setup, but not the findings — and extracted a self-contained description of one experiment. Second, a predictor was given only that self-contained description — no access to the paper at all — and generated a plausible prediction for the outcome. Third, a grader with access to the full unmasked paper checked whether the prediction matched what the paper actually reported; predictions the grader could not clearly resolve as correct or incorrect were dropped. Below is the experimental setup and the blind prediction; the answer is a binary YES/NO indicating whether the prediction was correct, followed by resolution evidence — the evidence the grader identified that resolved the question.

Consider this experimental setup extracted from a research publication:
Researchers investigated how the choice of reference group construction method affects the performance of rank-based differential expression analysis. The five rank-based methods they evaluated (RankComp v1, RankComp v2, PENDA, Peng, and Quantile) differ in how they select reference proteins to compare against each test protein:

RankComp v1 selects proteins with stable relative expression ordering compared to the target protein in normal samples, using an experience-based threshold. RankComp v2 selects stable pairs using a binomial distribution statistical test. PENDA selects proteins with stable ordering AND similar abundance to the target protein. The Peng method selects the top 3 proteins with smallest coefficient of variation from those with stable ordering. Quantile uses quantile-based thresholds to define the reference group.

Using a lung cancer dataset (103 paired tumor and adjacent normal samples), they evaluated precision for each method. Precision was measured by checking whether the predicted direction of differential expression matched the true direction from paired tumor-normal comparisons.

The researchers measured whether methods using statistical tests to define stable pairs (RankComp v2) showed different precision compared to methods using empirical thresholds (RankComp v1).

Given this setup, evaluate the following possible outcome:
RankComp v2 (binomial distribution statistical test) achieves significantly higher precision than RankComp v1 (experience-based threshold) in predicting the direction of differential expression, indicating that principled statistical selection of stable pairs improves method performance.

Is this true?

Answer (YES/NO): NO